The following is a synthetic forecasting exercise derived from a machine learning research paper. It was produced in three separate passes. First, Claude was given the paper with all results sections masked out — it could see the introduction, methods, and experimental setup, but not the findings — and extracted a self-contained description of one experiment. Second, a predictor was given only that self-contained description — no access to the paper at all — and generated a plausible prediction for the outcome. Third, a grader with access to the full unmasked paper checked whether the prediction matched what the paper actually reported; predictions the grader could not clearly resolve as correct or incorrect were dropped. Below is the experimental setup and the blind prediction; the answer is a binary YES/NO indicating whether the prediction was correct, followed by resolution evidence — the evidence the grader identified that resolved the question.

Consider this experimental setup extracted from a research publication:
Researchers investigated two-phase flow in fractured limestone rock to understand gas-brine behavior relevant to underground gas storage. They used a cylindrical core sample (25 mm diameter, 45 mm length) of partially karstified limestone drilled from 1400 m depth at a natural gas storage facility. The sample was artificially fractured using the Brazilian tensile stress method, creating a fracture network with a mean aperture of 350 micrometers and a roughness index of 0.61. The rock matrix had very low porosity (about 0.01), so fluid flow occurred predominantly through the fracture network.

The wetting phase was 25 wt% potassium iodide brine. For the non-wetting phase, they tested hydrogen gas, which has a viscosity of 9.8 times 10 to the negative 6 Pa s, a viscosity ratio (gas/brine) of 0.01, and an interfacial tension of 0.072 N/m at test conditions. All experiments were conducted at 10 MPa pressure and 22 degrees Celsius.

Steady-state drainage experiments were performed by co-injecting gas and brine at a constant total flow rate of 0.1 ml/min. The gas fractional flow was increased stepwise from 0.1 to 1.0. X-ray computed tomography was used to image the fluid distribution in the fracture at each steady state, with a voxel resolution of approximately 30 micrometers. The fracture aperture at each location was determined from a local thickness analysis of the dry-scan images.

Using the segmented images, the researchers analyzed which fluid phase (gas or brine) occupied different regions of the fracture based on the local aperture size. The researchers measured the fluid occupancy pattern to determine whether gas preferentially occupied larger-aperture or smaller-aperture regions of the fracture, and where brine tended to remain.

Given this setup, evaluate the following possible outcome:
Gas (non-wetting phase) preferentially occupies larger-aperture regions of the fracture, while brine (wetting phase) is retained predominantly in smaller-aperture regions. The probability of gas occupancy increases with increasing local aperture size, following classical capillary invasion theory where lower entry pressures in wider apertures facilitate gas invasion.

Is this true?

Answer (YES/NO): YES